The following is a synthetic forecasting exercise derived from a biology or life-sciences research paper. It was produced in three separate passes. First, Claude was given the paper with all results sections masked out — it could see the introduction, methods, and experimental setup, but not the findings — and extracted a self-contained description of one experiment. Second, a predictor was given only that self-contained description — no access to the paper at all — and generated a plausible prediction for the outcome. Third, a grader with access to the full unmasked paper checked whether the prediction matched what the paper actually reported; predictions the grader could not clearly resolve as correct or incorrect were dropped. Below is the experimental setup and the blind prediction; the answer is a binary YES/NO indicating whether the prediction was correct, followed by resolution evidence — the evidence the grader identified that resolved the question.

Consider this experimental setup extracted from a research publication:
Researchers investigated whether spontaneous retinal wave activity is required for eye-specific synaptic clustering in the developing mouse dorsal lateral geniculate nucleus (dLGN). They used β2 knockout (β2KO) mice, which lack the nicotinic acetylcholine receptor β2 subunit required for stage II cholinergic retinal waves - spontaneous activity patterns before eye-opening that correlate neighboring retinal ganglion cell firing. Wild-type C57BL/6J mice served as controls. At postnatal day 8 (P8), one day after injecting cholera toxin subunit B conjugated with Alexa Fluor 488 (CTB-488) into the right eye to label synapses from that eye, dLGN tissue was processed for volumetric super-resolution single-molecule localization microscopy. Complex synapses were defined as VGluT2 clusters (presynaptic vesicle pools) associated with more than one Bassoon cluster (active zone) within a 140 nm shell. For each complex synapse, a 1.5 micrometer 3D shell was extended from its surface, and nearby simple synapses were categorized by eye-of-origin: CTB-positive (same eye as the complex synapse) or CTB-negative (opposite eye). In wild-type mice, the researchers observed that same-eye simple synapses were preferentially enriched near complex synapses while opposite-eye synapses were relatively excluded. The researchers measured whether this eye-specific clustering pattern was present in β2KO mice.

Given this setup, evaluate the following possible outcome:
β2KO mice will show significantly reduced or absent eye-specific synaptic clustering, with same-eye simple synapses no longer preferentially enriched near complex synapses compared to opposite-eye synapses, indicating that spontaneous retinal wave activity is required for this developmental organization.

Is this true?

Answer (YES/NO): NO